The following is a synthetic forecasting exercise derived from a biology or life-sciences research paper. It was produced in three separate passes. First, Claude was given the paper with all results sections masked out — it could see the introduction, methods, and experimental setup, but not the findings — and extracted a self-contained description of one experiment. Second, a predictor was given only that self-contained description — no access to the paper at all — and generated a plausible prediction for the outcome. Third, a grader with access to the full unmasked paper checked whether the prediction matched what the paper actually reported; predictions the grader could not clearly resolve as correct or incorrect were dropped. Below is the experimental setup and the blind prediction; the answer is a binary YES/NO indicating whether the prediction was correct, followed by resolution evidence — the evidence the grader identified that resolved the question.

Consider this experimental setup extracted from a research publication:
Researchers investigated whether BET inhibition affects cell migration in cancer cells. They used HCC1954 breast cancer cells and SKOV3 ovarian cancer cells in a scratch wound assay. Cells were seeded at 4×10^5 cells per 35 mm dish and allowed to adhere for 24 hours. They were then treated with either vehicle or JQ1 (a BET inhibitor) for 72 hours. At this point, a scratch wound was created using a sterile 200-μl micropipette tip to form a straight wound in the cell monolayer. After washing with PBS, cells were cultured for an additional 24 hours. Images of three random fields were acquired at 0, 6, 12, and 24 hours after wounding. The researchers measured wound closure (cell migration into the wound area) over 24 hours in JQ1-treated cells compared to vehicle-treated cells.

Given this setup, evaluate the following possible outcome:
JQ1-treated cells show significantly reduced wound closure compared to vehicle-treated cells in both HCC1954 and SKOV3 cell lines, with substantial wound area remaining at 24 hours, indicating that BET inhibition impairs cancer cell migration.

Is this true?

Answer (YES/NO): NO